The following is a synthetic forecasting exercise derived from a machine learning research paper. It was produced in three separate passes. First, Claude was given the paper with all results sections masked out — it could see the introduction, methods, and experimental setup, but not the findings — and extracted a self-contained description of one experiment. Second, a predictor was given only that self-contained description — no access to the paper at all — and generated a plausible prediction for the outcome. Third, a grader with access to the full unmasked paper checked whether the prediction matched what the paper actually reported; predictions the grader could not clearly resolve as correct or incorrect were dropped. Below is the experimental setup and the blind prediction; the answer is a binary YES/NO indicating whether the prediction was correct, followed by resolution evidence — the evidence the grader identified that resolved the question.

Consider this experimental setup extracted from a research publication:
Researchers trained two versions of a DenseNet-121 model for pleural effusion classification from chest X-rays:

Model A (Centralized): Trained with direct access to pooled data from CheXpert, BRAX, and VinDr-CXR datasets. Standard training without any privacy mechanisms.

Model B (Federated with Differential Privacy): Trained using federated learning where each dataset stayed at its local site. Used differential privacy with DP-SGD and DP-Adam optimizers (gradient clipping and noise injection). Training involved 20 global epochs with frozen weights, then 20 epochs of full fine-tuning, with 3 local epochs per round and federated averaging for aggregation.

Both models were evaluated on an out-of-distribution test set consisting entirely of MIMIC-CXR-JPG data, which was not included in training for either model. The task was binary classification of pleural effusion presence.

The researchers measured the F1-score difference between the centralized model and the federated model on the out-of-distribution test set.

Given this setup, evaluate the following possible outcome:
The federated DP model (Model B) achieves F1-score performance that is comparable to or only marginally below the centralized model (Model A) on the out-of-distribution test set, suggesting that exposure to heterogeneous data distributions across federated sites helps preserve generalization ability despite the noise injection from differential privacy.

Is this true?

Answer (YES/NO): NO